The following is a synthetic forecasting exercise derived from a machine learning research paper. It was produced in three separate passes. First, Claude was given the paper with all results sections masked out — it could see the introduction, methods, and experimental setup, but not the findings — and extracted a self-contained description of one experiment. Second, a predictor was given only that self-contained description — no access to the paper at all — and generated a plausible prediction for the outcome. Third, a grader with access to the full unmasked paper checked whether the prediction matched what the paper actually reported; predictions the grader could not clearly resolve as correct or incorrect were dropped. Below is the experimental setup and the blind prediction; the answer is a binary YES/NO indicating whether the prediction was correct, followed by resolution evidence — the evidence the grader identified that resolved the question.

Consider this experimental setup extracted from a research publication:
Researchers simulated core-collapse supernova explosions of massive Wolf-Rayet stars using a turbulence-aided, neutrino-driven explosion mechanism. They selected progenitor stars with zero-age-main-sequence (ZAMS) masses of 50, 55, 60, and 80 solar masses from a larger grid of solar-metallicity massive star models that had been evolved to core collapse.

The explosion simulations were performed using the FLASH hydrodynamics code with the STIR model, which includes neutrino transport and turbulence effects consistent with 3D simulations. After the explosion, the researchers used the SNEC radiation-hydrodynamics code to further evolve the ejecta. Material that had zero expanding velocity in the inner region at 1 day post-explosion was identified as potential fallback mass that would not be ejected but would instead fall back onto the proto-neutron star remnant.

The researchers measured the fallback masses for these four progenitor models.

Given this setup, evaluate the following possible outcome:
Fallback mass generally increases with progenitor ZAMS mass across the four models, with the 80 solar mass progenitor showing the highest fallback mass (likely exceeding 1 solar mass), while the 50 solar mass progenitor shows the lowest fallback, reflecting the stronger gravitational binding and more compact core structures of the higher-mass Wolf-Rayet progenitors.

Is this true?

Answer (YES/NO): NO